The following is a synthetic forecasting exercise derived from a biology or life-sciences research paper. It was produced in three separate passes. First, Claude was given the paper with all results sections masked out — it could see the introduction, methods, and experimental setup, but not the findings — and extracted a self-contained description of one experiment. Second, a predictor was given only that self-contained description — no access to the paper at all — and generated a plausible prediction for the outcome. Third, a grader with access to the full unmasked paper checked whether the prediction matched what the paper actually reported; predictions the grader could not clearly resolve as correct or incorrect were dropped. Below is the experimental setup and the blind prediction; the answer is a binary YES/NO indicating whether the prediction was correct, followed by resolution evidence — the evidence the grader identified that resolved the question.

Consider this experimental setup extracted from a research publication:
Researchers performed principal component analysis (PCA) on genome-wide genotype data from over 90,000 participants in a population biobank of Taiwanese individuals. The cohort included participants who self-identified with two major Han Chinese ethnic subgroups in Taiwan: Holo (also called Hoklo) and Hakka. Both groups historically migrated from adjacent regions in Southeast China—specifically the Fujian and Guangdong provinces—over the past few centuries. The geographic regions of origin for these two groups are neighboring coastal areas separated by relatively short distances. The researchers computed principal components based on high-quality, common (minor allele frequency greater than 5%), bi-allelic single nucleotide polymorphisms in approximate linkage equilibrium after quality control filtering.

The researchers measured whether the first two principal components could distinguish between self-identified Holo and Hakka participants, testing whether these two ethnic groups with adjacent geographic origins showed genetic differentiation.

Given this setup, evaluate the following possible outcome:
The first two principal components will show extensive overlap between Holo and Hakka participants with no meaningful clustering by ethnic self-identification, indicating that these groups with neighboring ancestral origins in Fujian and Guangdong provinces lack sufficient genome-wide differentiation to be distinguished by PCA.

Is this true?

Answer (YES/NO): NO